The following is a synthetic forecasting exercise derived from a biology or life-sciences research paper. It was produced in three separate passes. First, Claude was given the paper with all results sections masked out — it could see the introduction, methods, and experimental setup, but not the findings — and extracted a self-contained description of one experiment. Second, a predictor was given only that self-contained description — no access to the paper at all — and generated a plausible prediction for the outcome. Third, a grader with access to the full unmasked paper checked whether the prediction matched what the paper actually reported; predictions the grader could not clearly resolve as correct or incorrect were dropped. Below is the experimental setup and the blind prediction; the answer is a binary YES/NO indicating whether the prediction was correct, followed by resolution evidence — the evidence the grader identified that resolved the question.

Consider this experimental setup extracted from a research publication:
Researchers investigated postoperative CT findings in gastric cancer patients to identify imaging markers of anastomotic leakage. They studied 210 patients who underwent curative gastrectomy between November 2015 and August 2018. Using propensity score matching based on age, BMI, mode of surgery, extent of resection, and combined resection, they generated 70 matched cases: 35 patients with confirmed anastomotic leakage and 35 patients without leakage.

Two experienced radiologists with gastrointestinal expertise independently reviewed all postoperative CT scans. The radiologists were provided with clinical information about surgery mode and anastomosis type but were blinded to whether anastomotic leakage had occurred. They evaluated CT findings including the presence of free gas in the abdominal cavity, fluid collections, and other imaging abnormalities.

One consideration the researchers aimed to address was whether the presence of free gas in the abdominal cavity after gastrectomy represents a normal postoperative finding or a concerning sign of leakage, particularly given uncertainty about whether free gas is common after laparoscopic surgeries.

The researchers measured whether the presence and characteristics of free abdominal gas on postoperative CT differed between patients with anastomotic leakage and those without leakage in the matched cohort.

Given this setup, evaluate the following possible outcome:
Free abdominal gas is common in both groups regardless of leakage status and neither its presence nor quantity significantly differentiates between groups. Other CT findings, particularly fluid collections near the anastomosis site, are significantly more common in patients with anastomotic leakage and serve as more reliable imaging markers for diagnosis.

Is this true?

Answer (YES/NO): NO